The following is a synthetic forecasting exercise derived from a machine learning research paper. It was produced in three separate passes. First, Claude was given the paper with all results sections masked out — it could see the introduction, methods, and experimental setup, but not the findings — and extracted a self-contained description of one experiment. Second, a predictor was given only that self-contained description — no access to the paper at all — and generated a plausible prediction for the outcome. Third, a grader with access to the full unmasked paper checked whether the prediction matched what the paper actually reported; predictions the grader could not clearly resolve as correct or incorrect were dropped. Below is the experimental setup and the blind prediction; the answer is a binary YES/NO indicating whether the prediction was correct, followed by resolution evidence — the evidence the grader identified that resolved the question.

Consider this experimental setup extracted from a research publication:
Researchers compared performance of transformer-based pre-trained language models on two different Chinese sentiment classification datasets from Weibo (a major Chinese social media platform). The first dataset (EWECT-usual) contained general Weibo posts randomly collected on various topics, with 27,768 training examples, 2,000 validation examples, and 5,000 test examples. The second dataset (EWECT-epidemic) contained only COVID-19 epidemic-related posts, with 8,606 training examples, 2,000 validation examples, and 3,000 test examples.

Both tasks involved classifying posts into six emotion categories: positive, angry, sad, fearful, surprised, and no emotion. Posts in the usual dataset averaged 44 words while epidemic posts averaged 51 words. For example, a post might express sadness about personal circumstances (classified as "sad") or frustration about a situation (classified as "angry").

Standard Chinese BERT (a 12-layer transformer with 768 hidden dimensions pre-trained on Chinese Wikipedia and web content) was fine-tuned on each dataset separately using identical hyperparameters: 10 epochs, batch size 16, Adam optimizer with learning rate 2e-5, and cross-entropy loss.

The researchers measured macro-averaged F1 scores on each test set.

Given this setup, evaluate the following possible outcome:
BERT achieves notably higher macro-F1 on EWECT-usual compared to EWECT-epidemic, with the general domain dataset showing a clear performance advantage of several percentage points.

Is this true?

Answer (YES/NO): YES